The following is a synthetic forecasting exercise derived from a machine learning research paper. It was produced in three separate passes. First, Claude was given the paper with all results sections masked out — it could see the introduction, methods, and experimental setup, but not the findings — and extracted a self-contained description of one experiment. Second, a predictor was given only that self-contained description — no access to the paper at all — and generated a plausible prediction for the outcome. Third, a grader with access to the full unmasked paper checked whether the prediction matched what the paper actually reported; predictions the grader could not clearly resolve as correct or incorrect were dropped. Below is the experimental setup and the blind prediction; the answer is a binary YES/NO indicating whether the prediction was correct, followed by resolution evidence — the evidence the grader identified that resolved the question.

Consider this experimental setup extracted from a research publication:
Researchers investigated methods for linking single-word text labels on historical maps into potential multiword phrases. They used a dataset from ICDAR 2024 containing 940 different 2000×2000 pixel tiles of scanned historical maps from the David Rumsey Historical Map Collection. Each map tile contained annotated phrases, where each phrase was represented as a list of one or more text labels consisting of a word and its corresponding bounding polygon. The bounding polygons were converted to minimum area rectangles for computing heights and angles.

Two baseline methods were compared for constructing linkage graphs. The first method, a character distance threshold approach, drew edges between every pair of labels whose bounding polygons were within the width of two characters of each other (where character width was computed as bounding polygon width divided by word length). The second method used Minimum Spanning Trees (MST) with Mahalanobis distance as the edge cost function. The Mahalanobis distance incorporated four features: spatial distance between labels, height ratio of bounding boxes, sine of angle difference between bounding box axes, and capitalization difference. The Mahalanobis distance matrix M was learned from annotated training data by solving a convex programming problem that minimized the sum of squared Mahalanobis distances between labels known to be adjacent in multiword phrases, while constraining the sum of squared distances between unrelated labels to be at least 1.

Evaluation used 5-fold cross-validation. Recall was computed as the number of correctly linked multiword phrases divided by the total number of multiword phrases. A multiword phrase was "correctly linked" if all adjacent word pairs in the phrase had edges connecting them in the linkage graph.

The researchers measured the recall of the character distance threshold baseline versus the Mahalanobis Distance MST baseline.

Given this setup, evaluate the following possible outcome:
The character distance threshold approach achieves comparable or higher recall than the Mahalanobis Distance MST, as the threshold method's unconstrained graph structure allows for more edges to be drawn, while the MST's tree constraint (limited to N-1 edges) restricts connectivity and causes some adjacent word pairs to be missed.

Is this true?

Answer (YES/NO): YES